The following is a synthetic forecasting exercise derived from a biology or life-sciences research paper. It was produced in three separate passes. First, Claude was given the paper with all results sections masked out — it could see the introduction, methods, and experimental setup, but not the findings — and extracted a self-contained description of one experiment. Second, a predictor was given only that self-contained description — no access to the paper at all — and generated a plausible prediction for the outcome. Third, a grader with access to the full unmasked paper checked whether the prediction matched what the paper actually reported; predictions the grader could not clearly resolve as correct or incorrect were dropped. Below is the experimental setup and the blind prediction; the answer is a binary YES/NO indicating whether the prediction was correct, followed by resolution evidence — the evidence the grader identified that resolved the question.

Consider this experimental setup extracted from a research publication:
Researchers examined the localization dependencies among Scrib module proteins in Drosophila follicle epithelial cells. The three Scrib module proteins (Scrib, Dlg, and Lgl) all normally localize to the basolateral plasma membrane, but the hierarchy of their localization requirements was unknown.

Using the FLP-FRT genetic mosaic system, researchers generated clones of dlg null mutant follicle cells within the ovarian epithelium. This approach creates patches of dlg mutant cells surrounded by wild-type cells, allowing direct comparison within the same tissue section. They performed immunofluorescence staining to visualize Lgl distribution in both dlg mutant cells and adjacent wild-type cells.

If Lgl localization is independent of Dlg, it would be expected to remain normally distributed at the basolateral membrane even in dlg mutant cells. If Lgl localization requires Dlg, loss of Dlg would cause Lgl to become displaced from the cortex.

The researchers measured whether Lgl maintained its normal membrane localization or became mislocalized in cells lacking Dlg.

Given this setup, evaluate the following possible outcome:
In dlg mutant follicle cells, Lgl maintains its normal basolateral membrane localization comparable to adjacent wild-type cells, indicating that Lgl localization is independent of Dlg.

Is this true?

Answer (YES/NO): NO